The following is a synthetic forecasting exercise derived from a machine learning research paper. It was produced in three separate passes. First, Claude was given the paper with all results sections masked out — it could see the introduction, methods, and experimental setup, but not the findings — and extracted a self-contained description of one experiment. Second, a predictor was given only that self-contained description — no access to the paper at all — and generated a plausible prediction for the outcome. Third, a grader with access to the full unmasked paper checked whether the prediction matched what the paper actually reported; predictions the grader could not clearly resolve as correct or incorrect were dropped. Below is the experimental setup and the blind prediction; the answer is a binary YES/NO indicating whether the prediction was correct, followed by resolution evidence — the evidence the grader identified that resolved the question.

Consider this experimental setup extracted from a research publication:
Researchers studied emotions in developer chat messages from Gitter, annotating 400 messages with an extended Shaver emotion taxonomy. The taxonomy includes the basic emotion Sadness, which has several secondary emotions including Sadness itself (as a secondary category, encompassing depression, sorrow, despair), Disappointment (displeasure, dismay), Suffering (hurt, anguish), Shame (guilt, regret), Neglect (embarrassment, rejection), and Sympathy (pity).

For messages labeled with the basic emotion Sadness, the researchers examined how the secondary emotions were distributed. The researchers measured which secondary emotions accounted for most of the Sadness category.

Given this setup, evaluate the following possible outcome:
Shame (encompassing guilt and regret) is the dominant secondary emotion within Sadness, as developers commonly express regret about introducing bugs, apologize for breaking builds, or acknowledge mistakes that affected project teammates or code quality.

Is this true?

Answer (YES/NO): NO